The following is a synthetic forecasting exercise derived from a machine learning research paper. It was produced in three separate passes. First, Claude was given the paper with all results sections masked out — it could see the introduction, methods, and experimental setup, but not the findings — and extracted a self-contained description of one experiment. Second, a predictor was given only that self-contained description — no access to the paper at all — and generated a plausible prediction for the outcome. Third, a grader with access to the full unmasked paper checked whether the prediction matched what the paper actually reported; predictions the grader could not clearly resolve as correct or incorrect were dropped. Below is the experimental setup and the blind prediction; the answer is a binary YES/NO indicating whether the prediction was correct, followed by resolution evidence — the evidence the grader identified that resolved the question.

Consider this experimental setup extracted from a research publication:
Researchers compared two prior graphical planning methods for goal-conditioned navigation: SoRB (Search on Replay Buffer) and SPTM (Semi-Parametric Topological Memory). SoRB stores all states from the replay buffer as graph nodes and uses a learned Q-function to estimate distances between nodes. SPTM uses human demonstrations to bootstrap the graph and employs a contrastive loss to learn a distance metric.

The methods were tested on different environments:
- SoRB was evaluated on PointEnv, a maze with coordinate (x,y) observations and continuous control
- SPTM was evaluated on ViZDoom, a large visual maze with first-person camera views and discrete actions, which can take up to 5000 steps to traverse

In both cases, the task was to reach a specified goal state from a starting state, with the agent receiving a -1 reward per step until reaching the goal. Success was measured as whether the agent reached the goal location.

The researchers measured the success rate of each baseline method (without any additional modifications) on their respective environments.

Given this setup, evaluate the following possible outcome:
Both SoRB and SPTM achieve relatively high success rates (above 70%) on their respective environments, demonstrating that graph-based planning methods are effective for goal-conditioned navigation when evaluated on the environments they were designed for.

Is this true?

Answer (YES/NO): NO